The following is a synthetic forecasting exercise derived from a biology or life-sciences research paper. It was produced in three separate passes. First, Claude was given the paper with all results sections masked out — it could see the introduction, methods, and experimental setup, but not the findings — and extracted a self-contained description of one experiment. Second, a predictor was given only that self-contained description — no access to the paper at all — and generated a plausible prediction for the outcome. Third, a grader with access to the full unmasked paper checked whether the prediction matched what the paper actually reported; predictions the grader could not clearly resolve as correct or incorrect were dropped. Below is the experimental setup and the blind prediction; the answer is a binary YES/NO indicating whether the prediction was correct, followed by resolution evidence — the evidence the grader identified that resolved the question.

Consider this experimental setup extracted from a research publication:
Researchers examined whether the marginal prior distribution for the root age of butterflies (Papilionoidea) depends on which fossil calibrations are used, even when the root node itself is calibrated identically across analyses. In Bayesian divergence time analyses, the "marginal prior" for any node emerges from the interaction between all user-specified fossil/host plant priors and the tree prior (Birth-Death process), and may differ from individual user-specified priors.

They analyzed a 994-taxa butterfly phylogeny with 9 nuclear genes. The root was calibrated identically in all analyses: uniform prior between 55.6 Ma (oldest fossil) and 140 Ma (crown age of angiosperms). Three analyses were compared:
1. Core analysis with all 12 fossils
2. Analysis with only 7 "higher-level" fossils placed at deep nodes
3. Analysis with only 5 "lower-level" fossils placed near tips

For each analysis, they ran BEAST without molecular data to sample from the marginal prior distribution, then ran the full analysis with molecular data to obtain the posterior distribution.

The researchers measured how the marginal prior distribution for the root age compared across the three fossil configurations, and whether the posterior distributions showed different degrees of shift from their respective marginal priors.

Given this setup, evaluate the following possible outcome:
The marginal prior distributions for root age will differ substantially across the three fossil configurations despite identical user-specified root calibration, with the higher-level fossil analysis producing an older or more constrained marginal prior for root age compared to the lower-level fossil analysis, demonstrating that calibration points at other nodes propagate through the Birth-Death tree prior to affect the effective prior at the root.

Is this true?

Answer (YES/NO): NO